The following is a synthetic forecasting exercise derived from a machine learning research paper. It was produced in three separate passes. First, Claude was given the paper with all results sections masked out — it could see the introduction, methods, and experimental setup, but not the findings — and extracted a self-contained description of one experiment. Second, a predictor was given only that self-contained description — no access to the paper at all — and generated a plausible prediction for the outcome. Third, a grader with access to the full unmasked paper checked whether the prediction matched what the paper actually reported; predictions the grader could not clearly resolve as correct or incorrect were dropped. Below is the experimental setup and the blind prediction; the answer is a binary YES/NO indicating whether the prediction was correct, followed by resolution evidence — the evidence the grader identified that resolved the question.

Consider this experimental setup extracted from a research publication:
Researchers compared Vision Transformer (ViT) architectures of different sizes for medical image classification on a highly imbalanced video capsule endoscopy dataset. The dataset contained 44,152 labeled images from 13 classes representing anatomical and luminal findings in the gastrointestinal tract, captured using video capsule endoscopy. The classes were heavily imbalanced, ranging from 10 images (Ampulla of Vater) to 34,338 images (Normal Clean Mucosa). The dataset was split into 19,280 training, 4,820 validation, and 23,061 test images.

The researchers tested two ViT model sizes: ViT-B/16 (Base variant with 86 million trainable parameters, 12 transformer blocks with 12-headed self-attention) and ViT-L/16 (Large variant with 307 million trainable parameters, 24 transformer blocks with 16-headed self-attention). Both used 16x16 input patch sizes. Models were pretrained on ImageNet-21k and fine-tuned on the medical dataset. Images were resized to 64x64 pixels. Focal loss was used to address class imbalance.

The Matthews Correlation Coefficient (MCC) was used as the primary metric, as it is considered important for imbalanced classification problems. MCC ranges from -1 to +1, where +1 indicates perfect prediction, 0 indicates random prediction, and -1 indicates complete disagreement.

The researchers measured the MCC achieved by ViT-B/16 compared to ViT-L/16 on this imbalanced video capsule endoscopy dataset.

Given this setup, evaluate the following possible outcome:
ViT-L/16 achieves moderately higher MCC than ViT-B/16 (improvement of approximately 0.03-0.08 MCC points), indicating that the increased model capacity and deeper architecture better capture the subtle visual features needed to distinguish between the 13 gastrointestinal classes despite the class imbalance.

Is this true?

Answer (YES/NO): NO